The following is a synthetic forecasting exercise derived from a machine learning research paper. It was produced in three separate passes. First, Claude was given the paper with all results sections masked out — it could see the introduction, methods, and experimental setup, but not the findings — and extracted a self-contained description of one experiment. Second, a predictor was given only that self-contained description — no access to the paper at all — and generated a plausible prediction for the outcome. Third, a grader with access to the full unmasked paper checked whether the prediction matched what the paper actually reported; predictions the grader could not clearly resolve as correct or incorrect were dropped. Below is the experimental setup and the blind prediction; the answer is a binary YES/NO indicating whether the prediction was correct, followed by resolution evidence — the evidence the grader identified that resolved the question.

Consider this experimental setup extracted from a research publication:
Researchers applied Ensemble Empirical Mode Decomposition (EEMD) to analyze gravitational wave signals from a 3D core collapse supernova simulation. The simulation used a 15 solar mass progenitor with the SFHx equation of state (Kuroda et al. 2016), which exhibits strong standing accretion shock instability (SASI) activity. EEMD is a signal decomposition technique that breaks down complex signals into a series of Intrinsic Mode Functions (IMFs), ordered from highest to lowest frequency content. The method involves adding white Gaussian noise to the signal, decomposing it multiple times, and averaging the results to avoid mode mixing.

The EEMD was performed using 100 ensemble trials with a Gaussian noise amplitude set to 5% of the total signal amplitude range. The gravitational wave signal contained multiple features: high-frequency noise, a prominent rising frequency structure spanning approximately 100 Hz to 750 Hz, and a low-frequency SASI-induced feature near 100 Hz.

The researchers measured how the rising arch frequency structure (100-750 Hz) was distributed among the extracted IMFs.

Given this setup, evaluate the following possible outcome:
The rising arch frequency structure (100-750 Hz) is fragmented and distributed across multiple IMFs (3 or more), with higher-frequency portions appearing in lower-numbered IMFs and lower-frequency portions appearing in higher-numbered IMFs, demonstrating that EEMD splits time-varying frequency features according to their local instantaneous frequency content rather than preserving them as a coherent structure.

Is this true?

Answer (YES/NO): YES